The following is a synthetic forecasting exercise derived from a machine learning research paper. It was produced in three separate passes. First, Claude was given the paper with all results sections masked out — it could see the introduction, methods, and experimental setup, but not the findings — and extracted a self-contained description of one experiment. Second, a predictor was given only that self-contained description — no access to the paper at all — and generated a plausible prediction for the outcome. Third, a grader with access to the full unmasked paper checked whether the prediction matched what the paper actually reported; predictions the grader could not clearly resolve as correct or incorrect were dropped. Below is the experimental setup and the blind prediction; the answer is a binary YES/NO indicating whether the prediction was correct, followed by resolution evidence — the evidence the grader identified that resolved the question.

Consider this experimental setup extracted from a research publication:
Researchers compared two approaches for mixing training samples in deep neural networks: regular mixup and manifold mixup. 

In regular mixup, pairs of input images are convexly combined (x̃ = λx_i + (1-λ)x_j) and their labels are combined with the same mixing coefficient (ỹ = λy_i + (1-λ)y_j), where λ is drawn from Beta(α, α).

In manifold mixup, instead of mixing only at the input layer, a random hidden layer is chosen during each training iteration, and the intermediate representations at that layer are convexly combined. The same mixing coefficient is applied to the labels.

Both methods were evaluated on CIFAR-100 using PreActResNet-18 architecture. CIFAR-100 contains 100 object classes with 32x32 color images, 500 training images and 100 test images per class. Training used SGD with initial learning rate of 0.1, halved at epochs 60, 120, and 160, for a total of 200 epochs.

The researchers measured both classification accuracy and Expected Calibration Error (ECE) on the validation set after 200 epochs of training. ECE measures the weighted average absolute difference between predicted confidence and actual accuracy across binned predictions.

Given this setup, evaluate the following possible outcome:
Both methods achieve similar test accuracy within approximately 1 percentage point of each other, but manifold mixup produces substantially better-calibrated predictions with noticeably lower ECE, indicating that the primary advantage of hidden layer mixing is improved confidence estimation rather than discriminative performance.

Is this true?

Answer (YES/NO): NO